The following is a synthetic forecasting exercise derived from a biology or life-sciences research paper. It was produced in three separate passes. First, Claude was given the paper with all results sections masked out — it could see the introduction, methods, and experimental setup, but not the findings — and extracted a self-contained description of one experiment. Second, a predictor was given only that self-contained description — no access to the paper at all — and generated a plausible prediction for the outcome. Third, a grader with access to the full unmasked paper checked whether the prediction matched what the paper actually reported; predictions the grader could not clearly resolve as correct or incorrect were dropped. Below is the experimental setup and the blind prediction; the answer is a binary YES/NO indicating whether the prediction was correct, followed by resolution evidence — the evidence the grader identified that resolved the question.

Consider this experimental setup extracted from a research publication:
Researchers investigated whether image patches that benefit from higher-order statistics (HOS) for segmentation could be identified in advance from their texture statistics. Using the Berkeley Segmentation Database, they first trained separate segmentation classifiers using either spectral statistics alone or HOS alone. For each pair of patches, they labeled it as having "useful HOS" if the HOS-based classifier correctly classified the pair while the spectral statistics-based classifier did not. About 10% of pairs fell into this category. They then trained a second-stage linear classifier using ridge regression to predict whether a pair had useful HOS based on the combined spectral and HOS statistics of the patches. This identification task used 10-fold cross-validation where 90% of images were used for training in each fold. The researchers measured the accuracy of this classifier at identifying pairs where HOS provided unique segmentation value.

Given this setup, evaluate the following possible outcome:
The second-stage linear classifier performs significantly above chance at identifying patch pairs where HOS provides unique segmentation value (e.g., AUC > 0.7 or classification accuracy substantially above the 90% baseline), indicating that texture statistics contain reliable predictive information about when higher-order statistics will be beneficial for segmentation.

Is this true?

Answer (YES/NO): NO